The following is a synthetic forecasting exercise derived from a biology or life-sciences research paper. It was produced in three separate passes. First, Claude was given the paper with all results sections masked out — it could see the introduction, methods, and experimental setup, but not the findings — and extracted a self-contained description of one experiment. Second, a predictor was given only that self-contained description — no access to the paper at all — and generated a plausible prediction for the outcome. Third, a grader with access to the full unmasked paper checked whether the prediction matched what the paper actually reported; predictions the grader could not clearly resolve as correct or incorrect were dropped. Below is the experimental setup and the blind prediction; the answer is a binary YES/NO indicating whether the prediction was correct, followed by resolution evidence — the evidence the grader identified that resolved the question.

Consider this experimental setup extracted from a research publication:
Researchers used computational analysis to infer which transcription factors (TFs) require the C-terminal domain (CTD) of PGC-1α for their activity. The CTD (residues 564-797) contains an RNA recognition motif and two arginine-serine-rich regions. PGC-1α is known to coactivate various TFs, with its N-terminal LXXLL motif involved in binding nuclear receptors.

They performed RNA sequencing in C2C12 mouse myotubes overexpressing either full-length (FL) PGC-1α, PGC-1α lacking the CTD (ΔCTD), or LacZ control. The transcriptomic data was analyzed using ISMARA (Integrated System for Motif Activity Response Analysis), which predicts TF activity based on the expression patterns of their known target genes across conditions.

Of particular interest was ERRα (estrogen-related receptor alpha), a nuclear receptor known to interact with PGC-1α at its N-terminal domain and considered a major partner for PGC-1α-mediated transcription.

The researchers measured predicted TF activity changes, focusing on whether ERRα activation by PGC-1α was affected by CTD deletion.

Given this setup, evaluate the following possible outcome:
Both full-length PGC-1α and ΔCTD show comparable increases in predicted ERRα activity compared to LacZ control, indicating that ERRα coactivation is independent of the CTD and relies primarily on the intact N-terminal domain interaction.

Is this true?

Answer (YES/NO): NO